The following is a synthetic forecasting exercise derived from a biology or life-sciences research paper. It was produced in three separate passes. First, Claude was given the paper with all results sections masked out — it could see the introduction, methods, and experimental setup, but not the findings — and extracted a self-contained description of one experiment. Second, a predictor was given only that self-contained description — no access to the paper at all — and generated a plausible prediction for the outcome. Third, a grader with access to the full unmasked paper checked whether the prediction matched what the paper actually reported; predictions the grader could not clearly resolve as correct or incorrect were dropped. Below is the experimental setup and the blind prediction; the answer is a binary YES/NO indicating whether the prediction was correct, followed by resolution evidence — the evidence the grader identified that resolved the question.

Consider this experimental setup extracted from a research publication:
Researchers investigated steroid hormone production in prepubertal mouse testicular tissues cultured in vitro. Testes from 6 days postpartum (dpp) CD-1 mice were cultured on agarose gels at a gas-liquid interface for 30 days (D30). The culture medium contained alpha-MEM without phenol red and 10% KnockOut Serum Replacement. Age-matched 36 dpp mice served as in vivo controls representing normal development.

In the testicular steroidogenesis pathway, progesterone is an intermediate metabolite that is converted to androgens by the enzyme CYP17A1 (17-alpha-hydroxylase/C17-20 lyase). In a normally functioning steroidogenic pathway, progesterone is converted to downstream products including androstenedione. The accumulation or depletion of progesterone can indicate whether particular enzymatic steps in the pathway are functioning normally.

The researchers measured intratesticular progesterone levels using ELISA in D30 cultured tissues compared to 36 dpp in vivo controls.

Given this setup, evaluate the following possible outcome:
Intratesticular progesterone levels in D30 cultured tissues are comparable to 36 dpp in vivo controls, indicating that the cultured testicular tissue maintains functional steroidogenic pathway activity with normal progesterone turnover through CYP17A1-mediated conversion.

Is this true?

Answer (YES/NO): NO